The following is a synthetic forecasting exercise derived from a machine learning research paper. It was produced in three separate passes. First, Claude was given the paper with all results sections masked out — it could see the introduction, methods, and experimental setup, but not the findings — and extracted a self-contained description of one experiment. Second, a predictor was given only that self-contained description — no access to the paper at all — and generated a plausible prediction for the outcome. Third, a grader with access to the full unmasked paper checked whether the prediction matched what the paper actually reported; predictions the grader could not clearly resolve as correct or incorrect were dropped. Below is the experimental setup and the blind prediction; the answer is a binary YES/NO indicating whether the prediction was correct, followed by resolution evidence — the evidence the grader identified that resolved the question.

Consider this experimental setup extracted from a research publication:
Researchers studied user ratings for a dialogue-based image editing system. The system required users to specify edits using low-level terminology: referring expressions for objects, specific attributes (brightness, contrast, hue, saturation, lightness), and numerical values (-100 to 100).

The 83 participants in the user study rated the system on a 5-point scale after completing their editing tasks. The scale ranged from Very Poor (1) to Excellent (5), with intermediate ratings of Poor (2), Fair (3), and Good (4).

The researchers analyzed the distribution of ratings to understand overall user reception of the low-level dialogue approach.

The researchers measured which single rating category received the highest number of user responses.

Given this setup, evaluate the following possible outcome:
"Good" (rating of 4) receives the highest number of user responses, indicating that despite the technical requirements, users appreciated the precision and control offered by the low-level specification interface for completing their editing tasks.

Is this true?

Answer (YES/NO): YES